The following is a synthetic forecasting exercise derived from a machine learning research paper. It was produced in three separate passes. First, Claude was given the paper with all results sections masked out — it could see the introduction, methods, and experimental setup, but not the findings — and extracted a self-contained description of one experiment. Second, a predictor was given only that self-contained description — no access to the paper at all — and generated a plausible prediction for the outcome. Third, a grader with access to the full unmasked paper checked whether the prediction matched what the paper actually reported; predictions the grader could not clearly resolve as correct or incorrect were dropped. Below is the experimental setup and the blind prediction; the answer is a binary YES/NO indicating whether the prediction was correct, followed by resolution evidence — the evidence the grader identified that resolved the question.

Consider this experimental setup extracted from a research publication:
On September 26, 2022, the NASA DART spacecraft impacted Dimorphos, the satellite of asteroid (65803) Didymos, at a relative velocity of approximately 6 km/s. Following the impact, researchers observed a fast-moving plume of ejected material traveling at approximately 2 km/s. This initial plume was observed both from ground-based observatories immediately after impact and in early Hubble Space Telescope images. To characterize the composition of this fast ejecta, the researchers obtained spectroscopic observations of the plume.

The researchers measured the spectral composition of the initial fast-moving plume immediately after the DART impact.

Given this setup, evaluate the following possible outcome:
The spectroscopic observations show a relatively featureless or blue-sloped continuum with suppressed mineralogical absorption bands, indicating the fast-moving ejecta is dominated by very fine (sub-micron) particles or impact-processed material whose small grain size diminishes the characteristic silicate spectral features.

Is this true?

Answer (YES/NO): NO